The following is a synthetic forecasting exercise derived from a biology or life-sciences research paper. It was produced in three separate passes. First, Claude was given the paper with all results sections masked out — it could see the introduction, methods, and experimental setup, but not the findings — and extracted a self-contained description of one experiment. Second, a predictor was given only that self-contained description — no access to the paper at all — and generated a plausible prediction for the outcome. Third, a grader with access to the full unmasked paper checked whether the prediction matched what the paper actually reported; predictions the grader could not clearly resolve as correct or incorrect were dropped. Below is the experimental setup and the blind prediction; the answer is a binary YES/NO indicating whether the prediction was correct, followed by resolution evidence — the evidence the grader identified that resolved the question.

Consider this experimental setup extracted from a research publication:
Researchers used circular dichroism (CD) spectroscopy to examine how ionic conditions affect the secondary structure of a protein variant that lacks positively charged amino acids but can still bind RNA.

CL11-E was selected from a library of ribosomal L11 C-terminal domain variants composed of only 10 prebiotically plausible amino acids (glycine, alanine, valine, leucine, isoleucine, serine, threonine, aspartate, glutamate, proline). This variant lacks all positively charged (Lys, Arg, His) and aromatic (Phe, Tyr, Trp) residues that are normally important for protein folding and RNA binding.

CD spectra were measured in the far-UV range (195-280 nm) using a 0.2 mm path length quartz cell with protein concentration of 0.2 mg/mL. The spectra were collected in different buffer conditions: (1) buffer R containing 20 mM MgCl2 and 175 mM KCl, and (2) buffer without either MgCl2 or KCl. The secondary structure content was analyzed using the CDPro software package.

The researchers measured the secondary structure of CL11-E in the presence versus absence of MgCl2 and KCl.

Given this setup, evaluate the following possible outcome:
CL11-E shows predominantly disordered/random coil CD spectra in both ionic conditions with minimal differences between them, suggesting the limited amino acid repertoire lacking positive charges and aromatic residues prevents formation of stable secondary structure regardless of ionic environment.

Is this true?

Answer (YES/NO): YES